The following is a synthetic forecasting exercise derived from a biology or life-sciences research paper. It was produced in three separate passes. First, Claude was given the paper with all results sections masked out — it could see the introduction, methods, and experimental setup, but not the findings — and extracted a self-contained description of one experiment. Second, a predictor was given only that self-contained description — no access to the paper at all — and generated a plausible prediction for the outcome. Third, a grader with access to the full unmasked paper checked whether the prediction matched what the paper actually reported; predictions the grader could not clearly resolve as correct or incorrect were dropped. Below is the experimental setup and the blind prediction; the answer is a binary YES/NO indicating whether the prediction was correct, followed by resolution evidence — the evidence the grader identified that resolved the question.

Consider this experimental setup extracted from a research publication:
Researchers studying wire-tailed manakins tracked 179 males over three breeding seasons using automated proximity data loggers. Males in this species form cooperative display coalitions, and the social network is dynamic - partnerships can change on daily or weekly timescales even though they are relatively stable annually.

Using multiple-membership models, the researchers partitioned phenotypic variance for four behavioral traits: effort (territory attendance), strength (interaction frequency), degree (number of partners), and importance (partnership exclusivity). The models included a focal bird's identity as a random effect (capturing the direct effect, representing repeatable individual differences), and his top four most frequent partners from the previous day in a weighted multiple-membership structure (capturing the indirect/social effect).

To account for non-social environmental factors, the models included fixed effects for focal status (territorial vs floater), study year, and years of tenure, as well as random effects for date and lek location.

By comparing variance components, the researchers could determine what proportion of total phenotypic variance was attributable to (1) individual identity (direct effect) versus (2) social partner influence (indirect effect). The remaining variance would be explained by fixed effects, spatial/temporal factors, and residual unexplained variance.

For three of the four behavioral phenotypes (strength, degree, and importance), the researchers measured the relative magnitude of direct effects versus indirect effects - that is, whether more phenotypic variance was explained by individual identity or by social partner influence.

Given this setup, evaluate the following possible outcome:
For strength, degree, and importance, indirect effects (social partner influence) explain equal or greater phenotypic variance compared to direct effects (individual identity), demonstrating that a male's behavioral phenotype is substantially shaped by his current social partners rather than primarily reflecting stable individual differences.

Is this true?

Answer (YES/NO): NO